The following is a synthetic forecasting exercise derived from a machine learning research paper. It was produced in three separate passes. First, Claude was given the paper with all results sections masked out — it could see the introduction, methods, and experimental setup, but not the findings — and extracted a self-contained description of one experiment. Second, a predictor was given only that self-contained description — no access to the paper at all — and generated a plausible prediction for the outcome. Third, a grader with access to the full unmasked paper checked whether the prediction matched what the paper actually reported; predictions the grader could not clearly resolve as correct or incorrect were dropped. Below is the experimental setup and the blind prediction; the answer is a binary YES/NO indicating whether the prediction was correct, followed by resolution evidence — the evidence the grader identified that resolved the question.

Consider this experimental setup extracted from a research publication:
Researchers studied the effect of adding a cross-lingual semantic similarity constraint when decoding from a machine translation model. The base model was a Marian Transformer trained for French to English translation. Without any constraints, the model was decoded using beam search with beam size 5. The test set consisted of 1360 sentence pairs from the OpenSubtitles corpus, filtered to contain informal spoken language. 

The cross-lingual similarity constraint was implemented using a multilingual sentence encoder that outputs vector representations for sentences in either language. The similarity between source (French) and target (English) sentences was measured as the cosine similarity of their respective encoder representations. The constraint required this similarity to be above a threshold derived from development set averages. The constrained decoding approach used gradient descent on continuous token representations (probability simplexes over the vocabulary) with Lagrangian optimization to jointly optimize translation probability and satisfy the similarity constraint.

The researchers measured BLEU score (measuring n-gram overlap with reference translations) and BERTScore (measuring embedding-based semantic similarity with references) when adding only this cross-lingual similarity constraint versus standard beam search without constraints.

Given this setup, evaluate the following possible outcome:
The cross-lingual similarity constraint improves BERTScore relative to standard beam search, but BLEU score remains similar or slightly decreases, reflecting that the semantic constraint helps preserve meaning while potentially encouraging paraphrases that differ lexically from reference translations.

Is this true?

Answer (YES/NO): NO